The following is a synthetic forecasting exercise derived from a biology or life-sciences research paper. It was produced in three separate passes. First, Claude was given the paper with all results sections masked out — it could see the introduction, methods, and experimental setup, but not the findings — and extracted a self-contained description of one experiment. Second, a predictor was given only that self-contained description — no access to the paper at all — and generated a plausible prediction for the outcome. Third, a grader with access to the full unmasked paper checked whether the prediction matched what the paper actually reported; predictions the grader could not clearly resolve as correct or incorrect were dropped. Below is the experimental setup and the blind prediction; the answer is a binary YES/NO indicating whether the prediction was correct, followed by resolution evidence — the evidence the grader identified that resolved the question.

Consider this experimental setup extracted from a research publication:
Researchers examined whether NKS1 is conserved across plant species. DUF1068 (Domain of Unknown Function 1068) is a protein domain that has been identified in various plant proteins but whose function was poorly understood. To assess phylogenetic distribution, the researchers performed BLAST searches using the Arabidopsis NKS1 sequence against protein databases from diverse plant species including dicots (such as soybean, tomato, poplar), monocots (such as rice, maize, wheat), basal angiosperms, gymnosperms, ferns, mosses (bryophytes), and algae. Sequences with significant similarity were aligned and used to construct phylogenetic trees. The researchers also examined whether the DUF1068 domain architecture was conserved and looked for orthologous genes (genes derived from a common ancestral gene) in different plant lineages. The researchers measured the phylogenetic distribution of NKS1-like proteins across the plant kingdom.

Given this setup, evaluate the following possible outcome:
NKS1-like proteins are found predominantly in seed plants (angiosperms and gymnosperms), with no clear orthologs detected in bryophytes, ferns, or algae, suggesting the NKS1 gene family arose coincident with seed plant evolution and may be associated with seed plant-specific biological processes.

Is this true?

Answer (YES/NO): NO